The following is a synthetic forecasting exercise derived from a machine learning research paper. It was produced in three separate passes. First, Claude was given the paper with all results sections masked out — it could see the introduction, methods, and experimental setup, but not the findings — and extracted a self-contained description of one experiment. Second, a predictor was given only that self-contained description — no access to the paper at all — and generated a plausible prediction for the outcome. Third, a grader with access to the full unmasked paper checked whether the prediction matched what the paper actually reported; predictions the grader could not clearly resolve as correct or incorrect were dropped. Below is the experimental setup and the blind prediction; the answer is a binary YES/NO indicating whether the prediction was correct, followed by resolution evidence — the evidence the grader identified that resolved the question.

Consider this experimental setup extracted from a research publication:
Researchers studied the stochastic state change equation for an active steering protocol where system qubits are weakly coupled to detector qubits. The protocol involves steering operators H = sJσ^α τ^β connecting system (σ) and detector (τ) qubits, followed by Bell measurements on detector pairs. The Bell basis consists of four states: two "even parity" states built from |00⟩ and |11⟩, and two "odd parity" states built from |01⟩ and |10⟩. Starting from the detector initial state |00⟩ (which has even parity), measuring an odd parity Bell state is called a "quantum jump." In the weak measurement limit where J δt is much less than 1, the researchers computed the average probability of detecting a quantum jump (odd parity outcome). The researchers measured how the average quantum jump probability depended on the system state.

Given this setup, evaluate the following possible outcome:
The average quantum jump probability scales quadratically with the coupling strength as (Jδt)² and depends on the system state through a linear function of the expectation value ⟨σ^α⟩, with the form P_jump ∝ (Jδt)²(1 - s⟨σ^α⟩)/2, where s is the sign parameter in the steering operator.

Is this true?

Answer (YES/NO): NO